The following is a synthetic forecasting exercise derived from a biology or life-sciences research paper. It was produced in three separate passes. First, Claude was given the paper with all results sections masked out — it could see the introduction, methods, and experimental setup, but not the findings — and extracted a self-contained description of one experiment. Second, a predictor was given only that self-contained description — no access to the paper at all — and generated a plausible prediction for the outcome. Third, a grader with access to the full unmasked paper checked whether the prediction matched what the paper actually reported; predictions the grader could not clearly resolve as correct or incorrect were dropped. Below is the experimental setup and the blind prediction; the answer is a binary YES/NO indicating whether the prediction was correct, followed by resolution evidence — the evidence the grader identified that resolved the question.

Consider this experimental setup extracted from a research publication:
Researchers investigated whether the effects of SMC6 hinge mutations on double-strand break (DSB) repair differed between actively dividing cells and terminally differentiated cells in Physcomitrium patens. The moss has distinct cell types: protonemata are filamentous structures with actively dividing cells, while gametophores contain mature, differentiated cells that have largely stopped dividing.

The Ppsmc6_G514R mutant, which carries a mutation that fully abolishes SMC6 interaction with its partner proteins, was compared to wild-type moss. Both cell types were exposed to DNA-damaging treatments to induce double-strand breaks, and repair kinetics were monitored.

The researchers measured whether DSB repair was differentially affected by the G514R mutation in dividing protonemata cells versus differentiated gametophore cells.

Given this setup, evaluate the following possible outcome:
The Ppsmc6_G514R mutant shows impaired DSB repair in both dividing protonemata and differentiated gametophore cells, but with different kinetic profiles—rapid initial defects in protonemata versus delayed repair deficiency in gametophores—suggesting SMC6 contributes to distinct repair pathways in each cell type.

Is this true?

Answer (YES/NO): NO